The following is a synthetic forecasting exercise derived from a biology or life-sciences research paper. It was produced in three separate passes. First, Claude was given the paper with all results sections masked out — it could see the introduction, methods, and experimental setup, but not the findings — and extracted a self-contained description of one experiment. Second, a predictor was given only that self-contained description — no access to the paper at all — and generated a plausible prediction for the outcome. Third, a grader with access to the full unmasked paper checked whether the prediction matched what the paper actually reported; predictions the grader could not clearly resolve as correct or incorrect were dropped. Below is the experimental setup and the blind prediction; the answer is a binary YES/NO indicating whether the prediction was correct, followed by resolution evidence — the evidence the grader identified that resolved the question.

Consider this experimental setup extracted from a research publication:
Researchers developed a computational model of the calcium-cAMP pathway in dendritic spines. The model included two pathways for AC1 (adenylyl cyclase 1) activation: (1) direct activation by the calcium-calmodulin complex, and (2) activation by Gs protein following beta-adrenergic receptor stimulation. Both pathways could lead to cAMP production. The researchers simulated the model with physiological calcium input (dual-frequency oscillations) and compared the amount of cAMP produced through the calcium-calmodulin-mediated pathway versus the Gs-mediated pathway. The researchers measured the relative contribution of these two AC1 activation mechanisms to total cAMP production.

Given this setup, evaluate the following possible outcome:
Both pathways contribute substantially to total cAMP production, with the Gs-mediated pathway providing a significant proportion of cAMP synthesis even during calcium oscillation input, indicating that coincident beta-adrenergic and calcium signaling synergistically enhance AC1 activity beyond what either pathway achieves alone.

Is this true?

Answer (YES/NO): NO